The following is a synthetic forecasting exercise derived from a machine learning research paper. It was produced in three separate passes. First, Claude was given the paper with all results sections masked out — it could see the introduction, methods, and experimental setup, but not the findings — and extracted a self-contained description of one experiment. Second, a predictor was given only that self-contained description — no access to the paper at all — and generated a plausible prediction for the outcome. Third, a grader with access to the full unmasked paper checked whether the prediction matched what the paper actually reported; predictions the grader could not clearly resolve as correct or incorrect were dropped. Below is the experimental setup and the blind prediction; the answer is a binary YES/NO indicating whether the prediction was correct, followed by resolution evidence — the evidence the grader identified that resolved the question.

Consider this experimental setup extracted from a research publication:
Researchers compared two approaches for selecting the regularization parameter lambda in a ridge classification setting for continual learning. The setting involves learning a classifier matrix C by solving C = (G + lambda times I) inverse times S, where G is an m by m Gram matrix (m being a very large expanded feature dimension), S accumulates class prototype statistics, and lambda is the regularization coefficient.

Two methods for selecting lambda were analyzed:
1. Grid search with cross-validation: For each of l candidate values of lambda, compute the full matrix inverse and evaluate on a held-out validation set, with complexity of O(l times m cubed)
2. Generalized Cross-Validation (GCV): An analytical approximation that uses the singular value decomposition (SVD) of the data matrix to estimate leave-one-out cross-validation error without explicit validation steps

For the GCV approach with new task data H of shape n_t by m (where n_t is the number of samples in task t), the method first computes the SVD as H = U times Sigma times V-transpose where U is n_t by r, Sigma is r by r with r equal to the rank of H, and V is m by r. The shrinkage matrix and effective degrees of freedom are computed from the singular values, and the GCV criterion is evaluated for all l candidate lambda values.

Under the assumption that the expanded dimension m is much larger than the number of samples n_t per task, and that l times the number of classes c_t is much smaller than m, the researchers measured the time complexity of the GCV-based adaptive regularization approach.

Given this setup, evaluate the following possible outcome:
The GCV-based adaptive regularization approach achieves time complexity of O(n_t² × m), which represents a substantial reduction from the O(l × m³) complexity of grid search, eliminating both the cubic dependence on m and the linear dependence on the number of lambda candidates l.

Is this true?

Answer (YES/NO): YES